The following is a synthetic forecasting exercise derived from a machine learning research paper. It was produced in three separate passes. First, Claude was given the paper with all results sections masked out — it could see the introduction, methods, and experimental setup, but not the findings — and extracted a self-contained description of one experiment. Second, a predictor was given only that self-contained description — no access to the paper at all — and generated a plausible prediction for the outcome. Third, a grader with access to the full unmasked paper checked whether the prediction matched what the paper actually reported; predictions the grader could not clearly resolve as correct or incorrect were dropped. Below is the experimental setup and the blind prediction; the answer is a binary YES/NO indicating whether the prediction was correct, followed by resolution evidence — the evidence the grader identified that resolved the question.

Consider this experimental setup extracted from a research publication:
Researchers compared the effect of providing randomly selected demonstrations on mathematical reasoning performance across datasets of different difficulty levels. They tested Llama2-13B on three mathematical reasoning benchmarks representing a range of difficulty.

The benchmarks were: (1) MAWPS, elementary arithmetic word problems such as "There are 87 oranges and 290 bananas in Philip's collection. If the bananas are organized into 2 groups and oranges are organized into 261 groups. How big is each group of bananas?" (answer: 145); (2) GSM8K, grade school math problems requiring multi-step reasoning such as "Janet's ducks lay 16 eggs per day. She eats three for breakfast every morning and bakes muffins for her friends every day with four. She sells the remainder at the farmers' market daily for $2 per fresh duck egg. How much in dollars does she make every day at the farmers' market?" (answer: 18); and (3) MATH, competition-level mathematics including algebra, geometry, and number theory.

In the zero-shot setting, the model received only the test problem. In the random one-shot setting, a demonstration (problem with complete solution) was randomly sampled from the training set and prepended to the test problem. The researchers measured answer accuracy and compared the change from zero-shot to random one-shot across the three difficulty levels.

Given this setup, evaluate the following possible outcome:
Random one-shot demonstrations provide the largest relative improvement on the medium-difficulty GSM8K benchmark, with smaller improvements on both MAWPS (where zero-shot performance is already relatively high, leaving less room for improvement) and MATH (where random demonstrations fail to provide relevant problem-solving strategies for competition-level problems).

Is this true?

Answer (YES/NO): NO